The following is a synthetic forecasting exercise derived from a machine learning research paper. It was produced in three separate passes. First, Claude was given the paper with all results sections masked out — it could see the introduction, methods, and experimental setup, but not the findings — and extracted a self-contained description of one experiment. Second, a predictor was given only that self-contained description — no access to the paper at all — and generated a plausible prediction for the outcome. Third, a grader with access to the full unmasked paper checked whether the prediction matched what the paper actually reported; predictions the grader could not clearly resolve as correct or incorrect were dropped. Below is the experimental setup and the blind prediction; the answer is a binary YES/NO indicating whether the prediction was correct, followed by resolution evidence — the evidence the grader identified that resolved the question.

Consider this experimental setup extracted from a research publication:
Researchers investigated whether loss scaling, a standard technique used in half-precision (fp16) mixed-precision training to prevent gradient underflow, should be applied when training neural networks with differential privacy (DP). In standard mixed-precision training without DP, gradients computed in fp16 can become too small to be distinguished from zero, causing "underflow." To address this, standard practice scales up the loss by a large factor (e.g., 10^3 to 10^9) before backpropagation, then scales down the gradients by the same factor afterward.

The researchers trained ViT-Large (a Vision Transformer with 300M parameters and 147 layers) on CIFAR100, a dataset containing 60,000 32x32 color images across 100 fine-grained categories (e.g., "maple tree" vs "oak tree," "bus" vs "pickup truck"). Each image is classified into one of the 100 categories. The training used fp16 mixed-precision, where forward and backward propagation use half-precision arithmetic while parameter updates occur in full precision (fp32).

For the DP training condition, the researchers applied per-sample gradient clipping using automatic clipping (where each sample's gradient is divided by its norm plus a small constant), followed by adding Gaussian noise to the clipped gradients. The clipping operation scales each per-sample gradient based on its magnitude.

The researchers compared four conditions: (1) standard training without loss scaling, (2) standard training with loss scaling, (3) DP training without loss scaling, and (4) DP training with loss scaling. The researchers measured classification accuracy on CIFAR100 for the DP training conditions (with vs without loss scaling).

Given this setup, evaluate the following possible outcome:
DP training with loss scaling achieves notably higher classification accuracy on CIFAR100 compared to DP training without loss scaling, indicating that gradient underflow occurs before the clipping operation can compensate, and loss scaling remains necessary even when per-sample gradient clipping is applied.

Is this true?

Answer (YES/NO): NO